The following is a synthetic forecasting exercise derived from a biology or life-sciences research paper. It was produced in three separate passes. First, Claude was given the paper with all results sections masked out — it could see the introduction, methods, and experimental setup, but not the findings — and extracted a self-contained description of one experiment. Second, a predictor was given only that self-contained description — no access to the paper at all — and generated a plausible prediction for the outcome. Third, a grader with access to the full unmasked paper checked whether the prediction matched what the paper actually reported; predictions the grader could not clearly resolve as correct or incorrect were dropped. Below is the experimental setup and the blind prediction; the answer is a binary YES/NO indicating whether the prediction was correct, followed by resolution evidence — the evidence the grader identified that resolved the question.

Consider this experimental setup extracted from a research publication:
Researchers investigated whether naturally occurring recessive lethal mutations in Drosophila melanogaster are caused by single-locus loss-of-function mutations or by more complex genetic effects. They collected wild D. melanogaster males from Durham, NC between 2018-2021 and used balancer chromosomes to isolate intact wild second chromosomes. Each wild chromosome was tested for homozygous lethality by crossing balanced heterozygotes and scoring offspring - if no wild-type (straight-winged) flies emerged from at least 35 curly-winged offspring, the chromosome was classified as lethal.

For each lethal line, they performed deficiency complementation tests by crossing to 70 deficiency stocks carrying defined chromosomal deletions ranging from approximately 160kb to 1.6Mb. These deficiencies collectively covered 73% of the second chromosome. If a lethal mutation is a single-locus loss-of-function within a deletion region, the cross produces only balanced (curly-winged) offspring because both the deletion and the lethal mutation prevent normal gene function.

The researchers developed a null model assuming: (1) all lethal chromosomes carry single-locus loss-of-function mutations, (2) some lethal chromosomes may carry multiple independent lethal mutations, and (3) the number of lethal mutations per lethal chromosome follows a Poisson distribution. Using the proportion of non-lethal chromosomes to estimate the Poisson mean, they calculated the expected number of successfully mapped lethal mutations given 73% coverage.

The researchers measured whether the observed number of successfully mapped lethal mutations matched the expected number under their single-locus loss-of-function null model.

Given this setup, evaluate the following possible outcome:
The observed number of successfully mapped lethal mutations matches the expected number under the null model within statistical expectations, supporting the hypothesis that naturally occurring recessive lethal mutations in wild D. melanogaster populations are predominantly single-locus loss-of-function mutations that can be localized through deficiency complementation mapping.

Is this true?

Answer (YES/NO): YES